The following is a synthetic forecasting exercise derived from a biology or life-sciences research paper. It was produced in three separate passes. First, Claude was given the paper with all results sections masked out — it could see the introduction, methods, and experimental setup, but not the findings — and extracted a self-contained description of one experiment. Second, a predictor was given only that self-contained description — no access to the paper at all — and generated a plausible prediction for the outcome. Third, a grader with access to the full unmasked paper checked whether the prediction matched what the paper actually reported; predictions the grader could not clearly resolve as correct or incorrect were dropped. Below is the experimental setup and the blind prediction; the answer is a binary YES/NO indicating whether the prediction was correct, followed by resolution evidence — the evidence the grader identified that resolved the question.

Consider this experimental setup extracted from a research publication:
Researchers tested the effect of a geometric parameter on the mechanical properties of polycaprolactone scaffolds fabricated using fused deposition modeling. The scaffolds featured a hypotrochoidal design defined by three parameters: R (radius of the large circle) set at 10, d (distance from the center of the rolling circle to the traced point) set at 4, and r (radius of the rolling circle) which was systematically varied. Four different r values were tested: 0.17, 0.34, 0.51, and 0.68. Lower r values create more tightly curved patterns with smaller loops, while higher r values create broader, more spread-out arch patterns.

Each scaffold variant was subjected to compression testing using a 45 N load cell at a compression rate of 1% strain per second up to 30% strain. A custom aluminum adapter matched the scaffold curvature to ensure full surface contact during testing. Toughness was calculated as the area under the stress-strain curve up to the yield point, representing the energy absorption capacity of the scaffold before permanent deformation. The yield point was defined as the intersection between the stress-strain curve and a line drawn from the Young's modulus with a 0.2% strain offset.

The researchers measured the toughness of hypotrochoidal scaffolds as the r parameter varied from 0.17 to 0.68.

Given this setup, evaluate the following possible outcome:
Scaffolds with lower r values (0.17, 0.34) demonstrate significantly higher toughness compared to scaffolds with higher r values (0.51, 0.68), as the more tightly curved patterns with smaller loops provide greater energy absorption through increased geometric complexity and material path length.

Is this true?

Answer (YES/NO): NO